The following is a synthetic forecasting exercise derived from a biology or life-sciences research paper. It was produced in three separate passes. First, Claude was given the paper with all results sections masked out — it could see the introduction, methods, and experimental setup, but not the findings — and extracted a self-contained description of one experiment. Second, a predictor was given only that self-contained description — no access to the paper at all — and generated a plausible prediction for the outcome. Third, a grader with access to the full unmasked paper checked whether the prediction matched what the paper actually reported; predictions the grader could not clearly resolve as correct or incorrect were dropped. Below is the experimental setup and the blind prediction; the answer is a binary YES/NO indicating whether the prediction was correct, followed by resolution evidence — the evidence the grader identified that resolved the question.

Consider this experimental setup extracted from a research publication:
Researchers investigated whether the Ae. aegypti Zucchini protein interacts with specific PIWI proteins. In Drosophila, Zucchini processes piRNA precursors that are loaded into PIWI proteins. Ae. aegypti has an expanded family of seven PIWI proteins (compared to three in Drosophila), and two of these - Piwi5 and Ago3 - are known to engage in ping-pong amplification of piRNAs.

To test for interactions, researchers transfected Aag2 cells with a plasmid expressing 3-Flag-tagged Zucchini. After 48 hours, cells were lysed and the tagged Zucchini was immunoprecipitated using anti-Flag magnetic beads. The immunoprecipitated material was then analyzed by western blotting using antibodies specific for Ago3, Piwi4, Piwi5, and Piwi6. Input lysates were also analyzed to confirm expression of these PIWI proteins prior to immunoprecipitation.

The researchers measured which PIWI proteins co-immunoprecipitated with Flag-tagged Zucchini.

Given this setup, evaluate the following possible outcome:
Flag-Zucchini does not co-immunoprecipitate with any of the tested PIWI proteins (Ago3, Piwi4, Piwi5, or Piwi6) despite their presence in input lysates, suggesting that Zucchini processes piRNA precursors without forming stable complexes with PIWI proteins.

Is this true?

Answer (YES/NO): NO